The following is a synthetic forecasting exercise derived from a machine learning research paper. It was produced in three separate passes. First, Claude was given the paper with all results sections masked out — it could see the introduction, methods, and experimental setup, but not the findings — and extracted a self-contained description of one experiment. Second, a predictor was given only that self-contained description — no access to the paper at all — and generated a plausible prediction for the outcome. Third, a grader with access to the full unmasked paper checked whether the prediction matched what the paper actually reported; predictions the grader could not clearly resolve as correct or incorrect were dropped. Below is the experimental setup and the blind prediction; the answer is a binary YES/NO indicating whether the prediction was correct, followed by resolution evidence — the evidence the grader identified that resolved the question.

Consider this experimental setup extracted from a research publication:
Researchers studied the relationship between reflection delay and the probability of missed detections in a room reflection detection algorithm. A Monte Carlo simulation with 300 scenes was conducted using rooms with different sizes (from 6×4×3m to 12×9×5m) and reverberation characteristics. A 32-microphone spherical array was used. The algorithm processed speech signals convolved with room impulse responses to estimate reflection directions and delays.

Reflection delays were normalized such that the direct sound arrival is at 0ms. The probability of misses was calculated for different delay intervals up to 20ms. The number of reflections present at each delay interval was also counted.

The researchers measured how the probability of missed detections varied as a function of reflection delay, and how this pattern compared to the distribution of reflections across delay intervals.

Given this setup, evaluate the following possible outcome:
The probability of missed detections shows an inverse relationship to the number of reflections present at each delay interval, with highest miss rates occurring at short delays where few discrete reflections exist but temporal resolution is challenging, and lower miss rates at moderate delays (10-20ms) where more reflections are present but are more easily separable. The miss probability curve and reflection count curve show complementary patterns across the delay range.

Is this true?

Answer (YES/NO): NO